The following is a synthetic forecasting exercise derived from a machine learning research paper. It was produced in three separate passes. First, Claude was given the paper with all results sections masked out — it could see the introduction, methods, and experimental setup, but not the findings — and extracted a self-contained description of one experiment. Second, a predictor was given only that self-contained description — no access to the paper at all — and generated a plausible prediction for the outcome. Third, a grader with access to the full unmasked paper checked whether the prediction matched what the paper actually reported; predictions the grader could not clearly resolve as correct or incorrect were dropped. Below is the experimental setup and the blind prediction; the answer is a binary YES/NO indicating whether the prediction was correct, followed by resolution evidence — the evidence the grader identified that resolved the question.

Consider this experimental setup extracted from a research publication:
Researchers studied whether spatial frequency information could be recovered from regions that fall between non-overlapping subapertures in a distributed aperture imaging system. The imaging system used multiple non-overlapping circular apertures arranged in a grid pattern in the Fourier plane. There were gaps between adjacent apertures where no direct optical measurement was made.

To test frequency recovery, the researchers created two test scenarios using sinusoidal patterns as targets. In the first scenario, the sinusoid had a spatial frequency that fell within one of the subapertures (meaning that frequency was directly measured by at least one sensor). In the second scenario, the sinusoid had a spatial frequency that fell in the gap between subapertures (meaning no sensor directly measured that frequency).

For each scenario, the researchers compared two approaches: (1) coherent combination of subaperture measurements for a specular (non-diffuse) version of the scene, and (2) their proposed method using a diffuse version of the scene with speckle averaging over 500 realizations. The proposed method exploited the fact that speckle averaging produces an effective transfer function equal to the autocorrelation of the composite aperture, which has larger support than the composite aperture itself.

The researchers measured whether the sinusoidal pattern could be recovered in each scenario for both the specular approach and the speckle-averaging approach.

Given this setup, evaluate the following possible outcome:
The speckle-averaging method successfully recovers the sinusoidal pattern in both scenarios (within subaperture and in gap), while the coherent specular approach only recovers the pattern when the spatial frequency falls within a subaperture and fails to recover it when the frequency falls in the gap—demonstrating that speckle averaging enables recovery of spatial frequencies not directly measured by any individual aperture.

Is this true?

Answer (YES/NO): YES